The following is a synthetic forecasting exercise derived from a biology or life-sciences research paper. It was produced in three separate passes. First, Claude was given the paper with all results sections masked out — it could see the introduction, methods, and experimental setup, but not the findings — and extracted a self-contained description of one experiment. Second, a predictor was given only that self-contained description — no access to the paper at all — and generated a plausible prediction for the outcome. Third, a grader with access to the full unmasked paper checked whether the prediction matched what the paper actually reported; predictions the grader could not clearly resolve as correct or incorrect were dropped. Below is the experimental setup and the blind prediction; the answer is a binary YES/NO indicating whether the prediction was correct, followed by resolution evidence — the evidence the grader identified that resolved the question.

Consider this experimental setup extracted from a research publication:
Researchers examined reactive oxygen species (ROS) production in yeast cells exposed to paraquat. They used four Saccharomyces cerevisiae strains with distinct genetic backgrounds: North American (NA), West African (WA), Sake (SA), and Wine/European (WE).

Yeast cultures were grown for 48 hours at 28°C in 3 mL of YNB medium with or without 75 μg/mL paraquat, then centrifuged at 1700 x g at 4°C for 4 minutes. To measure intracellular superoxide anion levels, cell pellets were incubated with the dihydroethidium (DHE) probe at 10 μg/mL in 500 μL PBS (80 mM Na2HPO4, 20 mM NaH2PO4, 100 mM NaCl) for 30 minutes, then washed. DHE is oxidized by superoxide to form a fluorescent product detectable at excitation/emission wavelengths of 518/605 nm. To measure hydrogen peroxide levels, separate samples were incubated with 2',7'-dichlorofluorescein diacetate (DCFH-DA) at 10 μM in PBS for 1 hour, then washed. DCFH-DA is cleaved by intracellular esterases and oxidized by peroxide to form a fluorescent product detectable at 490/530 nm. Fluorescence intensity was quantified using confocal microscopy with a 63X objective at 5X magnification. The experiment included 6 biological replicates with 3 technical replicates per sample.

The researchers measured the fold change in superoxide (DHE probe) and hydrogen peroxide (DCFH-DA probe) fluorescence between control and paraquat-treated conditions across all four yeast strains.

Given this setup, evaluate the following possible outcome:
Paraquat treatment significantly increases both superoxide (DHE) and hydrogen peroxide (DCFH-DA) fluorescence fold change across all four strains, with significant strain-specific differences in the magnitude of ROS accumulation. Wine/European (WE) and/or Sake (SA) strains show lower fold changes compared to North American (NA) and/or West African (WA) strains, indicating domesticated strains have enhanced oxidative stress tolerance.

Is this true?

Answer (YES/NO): NO